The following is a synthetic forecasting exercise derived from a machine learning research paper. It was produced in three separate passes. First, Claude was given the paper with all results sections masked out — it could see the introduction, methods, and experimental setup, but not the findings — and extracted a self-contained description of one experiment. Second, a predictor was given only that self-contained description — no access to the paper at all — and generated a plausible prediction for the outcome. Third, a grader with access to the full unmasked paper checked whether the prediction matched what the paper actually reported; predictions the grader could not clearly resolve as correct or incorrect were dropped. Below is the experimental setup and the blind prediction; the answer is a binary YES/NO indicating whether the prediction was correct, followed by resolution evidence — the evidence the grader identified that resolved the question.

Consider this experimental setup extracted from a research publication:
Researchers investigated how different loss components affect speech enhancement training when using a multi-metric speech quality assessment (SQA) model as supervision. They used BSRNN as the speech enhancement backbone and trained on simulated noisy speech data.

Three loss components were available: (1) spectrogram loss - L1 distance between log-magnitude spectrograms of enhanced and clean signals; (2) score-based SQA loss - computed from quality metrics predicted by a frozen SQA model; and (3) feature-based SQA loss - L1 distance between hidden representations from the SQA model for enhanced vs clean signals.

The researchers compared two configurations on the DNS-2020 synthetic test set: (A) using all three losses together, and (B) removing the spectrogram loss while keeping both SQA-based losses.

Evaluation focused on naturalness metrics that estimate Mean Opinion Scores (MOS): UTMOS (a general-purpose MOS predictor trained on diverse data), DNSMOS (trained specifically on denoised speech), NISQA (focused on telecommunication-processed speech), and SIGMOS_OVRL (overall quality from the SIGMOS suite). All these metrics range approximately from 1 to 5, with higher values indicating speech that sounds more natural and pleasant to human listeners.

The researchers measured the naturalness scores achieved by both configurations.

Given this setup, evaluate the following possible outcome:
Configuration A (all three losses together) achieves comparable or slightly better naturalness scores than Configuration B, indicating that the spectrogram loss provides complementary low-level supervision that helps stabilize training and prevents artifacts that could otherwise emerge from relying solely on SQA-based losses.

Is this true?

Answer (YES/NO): NO